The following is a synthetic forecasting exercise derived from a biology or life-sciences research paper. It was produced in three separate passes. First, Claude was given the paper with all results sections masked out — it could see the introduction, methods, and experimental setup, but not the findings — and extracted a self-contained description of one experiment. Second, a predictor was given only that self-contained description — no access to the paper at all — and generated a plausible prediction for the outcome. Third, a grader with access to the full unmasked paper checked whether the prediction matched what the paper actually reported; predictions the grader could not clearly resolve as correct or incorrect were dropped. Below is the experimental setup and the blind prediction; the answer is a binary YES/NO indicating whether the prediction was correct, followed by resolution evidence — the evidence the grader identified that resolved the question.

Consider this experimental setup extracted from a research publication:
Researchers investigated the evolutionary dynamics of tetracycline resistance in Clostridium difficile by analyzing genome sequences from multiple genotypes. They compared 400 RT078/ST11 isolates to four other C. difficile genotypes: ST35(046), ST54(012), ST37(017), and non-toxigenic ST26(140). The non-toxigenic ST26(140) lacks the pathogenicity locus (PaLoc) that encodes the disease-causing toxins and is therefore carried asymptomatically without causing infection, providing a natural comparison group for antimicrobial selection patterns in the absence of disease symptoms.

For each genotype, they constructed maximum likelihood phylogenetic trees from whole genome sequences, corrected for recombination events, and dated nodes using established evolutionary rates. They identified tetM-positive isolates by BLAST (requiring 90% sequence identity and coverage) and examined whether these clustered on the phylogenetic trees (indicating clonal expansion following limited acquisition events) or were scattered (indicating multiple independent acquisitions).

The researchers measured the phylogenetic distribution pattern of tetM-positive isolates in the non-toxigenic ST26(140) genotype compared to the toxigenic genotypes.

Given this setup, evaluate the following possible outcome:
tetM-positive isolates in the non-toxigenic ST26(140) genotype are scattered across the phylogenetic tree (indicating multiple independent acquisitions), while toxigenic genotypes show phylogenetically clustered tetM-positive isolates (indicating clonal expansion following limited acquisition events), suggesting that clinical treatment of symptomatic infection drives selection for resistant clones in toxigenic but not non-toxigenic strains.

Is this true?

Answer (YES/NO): NO